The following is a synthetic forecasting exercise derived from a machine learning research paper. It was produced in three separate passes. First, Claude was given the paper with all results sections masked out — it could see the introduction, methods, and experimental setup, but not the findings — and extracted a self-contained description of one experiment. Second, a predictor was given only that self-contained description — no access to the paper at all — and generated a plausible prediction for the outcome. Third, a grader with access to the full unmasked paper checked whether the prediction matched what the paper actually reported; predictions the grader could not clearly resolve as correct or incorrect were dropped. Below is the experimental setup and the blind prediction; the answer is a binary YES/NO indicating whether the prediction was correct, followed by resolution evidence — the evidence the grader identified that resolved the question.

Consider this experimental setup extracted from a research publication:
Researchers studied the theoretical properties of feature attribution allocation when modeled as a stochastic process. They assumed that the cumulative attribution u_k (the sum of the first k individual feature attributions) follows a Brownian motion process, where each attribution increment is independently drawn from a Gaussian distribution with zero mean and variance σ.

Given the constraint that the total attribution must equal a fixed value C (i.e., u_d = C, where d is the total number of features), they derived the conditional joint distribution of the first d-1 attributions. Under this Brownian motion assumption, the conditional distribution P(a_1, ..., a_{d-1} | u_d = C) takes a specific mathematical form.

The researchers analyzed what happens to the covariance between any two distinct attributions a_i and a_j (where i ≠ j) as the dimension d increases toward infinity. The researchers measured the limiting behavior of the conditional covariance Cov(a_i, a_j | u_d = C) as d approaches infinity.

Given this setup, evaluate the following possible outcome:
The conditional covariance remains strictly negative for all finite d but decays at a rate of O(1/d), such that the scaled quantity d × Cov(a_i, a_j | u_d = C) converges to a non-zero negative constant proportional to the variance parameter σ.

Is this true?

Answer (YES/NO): YES